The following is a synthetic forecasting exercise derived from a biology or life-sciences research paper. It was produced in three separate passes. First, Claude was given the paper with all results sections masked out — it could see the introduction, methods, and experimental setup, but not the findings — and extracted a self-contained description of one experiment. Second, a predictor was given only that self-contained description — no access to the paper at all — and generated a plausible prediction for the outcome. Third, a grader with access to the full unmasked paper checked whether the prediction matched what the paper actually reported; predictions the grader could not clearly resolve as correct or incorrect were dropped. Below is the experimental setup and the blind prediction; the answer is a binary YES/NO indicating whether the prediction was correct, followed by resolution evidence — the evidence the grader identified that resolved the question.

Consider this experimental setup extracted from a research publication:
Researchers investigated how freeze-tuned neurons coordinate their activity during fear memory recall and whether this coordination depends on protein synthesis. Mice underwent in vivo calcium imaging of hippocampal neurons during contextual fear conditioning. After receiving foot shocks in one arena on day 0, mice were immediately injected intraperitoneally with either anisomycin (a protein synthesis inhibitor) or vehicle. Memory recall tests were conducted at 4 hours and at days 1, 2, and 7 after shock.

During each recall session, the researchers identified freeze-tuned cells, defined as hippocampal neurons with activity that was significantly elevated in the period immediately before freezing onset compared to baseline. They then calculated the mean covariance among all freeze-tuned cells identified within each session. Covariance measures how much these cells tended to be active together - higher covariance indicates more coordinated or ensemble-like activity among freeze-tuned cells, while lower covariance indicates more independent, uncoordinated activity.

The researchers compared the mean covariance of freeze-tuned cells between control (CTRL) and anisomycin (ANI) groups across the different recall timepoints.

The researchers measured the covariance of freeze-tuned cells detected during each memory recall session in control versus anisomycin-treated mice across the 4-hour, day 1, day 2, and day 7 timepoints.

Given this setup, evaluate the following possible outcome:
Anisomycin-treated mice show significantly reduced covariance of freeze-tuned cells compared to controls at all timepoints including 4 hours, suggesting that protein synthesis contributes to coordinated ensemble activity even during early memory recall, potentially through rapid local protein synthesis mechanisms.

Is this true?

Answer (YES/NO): NO